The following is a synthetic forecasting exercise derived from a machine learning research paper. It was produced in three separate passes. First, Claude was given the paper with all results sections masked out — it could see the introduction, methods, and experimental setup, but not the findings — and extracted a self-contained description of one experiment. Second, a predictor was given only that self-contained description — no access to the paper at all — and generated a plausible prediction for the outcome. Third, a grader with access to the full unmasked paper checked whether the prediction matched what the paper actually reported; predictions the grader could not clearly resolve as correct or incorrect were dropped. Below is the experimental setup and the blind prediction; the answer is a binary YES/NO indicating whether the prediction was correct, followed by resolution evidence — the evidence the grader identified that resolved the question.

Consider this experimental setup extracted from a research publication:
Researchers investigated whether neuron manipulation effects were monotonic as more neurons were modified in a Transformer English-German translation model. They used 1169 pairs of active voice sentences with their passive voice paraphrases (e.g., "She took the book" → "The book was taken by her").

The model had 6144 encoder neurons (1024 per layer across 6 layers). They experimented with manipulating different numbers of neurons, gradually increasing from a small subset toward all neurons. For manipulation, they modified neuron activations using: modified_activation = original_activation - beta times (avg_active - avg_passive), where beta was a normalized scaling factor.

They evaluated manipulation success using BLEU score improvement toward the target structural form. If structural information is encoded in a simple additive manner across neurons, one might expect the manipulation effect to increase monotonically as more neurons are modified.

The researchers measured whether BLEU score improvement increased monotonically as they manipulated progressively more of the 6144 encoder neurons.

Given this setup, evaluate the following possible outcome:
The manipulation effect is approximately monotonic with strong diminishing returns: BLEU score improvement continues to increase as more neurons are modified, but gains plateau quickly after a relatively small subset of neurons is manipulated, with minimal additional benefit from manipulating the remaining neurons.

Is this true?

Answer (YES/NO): NO